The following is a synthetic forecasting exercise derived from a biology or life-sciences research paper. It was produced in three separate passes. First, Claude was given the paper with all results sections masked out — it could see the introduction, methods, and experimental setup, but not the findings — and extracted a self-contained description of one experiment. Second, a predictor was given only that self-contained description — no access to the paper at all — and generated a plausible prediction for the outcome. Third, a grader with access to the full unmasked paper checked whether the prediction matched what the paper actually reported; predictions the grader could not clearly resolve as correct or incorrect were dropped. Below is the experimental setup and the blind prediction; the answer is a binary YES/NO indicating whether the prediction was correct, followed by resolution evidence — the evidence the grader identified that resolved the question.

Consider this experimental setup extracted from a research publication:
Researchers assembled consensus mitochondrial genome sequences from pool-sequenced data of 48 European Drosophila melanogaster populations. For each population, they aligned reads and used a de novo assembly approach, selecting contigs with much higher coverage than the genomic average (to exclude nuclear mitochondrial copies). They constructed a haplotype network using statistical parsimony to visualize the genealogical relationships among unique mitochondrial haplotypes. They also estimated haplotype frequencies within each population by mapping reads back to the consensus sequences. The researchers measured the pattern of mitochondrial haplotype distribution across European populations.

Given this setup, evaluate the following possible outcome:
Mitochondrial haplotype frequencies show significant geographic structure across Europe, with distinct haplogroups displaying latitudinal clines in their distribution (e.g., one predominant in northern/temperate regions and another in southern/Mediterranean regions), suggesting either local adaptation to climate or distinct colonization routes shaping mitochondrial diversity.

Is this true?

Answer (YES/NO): NO